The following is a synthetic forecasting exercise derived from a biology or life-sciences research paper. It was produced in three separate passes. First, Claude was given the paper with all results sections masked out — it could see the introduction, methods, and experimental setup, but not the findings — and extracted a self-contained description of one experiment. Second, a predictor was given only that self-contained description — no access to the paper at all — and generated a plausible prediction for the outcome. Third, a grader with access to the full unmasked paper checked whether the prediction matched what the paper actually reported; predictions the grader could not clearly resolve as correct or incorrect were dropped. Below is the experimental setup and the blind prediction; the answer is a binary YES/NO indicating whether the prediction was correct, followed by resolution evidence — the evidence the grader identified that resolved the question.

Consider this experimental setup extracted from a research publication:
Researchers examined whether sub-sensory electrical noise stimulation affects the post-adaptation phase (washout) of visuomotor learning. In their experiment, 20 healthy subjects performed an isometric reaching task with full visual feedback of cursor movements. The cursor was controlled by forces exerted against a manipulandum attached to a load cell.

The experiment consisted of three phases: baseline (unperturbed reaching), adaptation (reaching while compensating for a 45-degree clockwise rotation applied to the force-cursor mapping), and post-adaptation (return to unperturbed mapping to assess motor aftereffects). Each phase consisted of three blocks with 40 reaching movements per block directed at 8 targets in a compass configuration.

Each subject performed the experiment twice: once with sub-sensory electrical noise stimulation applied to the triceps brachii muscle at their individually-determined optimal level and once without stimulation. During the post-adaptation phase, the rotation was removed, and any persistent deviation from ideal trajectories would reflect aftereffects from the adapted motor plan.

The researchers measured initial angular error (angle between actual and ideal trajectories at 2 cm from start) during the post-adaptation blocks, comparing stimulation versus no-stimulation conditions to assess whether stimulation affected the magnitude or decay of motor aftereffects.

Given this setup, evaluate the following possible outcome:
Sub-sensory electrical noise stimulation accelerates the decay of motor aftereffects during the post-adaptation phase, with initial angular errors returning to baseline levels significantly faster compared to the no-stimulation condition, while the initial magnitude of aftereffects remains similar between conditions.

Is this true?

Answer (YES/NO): NO